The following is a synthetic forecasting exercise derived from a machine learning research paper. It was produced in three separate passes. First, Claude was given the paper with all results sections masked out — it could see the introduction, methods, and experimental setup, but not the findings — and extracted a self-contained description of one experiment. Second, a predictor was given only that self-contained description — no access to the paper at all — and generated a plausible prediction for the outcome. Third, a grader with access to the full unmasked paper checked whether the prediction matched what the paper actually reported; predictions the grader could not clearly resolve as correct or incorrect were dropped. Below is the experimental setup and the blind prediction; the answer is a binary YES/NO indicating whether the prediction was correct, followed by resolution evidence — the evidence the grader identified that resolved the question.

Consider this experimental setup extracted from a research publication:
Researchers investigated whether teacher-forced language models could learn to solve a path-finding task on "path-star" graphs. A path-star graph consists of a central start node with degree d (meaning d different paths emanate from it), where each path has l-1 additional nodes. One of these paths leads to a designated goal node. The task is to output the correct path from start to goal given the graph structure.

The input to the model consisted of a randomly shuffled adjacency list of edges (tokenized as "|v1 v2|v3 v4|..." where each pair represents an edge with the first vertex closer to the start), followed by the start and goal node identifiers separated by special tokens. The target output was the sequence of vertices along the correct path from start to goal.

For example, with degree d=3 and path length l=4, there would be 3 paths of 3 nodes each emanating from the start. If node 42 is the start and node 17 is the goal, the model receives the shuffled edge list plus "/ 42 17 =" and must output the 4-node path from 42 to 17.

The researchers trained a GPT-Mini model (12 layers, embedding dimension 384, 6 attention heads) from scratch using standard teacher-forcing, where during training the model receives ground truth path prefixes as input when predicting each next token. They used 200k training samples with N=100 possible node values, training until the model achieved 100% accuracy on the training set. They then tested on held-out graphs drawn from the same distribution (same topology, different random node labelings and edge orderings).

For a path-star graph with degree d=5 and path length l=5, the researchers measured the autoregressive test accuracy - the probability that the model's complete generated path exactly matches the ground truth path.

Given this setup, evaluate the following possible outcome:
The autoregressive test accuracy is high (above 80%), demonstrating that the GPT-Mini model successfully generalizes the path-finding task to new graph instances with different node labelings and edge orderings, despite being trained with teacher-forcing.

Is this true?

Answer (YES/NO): NO